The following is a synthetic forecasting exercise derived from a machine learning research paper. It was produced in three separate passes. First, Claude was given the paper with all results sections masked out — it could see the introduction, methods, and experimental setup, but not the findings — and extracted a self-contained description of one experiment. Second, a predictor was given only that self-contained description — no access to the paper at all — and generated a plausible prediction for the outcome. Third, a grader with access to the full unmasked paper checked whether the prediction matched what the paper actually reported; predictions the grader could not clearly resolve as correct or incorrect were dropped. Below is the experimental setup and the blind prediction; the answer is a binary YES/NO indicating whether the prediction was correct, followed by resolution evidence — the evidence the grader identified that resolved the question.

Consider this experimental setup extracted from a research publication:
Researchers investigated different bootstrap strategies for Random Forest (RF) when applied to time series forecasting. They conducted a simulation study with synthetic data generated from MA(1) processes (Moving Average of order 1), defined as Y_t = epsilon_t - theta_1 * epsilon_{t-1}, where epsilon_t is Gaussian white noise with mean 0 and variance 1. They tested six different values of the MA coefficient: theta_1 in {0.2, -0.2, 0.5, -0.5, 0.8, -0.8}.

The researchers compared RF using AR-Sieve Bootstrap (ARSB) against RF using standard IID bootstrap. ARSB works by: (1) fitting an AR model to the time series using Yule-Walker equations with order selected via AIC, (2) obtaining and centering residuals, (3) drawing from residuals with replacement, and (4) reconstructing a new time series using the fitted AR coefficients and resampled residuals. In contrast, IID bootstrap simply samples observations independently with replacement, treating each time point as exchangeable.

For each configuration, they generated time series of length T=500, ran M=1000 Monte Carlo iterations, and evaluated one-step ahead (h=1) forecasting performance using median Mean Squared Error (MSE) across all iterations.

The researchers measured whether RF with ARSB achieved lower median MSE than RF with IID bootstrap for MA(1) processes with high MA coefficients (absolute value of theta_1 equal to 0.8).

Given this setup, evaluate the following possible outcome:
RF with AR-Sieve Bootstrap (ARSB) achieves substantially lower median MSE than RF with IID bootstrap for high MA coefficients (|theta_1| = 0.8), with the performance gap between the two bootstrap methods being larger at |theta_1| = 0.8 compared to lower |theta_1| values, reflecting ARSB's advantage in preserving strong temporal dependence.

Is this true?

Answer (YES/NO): NO